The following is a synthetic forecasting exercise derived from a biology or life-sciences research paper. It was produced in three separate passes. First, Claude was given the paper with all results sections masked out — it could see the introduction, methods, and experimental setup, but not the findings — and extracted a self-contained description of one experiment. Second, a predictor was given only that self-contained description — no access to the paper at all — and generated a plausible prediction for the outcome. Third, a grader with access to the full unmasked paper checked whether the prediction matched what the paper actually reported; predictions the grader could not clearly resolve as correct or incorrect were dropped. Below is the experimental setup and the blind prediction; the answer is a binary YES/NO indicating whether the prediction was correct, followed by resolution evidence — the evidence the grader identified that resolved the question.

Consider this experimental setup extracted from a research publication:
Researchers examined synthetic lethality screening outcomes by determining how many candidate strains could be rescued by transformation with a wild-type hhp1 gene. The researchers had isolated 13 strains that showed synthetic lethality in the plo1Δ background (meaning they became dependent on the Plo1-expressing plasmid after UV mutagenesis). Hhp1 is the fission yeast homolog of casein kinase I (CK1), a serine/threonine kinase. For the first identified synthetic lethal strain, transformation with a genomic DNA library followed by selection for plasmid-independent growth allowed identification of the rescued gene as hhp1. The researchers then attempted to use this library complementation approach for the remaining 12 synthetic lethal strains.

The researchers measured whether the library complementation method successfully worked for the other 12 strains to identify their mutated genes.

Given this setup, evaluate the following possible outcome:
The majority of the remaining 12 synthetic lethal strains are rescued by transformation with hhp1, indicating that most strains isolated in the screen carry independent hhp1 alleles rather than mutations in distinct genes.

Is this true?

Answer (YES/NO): NO